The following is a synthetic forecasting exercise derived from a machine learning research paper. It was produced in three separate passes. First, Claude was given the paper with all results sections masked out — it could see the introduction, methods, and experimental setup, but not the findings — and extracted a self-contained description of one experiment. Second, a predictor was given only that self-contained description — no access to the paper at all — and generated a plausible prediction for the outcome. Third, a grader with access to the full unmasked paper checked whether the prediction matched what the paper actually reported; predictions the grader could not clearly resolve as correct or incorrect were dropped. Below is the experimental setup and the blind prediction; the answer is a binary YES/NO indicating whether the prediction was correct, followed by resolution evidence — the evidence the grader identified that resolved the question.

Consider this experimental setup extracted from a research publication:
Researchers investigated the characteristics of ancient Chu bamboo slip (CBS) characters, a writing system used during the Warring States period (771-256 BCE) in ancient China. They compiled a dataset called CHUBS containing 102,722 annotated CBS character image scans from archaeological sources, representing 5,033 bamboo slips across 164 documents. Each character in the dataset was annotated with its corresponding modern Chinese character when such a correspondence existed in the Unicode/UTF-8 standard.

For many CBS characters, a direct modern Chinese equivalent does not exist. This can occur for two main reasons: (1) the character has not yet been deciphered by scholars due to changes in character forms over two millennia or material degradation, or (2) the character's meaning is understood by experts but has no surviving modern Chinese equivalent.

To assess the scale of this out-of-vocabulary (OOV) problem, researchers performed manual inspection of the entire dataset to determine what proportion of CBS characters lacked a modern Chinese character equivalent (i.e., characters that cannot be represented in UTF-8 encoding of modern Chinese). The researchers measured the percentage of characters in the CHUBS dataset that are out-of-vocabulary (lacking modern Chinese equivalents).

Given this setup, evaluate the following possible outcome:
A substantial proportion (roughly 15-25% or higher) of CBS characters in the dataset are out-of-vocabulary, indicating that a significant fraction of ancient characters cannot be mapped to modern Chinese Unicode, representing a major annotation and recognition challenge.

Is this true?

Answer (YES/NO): YES